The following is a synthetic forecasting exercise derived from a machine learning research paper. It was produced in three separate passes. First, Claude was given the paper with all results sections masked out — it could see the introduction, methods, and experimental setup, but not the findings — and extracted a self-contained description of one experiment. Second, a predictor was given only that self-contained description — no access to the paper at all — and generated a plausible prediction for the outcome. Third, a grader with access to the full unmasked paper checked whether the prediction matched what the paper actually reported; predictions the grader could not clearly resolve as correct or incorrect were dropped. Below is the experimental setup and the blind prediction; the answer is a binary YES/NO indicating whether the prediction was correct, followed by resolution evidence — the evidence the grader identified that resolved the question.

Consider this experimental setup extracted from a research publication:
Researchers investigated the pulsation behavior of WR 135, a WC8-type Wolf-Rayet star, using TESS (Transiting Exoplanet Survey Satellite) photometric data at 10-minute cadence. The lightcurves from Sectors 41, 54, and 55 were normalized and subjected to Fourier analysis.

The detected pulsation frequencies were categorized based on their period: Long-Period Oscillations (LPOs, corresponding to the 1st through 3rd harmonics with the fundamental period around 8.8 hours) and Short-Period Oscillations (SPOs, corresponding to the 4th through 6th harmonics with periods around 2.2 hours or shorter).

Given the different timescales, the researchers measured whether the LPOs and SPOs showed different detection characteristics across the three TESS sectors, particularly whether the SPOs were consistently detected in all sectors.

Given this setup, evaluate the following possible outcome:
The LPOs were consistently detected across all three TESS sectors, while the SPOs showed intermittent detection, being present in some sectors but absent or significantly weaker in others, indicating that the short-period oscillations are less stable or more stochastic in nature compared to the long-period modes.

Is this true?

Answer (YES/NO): YES